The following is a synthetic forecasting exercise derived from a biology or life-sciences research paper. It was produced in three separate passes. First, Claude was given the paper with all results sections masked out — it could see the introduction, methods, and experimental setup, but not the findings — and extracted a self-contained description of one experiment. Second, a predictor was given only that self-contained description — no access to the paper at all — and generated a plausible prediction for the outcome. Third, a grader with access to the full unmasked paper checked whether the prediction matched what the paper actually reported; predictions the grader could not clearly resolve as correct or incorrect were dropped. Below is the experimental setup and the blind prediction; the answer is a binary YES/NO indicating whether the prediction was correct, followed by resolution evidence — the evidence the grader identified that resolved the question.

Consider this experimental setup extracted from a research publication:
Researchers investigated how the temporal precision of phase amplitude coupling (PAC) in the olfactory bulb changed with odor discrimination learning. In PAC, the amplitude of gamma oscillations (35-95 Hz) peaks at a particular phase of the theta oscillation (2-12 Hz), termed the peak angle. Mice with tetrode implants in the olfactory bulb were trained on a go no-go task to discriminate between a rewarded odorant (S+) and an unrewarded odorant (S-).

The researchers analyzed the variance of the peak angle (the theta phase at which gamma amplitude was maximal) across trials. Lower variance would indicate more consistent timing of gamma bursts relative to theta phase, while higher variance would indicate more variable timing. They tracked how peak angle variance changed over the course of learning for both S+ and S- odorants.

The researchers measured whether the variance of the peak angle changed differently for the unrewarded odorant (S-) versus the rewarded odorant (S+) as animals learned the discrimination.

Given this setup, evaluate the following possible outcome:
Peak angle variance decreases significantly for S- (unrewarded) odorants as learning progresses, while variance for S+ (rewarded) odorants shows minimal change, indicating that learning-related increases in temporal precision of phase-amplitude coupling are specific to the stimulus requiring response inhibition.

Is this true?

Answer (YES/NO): NO